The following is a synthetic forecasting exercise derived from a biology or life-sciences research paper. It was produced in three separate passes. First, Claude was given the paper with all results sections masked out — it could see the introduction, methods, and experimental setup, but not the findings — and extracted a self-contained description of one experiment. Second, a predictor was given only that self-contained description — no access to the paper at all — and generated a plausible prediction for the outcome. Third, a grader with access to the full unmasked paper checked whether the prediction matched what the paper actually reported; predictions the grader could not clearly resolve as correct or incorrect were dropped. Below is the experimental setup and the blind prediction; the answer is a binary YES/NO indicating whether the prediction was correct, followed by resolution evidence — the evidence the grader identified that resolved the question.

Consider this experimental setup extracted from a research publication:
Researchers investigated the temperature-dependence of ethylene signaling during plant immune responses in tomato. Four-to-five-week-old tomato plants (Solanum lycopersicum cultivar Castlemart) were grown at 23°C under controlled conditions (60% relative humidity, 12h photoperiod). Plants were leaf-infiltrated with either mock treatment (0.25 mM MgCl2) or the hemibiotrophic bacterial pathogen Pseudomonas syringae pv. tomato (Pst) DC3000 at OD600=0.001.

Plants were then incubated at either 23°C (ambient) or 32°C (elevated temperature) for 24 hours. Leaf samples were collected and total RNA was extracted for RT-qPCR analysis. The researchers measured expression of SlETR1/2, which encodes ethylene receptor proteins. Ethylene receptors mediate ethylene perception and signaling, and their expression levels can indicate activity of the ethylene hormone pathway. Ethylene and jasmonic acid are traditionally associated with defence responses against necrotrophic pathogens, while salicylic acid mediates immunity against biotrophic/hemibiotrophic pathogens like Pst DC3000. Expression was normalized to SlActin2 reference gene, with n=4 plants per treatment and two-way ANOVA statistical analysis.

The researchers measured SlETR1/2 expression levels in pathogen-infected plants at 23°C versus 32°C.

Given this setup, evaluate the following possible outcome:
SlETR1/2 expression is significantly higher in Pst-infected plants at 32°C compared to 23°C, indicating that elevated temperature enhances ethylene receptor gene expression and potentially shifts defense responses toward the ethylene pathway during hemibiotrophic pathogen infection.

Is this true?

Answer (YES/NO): NO